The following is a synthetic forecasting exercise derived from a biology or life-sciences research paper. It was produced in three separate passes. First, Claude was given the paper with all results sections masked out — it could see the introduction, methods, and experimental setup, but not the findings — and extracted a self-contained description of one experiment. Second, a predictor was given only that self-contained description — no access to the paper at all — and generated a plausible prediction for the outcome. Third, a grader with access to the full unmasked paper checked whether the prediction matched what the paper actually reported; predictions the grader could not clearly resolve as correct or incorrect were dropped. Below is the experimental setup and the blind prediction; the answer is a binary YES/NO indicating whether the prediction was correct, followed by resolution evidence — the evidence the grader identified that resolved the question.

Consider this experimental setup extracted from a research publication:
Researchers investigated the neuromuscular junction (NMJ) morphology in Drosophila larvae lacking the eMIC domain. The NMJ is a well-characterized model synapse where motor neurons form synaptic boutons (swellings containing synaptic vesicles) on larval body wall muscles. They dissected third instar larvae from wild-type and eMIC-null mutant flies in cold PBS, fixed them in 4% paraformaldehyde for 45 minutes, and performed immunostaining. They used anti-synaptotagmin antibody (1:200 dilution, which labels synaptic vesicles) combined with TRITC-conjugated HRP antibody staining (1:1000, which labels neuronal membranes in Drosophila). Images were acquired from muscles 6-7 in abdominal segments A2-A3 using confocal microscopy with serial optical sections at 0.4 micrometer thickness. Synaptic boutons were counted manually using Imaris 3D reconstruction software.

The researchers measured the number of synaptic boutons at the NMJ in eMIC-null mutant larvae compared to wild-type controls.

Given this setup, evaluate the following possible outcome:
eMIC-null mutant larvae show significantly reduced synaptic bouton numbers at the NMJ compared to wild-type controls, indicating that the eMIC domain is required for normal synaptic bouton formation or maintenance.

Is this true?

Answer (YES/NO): NO